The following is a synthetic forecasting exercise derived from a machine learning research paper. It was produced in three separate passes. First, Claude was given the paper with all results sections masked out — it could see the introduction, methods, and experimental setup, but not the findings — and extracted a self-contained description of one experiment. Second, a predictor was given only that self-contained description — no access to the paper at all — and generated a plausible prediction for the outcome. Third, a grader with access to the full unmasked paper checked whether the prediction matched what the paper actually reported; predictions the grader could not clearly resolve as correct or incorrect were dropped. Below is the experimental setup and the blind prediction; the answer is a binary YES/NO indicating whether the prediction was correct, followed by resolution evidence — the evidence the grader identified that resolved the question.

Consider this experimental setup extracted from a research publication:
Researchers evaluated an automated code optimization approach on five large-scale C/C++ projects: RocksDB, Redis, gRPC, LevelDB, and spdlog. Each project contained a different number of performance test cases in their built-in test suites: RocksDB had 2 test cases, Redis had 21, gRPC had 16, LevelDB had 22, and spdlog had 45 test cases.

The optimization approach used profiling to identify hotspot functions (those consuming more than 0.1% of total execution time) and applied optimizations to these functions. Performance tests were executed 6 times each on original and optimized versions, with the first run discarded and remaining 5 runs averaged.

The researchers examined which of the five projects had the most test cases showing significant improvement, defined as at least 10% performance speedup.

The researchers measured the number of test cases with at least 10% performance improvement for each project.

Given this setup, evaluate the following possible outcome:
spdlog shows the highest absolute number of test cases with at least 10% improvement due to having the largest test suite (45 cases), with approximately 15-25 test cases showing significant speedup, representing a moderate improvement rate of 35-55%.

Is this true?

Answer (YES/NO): NO